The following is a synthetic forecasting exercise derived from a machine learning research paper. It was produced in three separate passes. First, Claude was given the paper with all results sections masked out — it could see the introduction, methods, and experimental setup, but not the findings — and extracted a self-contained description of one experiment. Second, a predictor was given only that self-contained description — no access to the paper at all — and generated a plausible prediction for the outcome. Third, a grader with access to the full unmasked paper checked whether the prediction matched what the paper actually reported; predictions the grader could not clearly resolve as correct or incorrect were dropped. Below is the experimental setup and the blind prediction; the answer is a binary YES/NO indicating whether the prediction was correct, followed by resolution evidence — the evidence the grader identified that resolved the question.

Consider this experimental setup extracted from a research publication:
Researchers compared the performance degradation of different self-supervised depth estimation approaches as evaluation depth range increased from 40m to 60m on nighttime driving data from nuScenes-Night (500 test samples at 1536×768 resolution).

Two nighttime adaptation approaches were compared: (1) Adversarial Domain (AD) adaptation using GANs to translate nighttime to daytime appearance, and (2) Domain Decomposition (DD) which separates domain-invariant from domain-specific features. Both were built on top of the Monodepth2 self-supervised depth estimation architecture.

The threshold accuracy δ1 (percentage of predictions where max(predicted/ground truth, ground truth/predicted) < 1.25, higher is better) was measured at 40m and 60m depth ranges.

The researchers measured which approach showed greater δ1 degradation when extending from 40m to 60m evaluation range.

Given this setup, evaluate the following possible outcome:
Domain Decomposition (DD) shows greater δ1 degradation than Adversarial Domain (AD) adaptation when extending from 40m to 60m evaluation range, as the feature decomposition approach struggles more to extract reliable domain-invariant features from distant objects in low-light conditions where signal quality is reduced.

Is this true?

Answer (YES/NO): NO